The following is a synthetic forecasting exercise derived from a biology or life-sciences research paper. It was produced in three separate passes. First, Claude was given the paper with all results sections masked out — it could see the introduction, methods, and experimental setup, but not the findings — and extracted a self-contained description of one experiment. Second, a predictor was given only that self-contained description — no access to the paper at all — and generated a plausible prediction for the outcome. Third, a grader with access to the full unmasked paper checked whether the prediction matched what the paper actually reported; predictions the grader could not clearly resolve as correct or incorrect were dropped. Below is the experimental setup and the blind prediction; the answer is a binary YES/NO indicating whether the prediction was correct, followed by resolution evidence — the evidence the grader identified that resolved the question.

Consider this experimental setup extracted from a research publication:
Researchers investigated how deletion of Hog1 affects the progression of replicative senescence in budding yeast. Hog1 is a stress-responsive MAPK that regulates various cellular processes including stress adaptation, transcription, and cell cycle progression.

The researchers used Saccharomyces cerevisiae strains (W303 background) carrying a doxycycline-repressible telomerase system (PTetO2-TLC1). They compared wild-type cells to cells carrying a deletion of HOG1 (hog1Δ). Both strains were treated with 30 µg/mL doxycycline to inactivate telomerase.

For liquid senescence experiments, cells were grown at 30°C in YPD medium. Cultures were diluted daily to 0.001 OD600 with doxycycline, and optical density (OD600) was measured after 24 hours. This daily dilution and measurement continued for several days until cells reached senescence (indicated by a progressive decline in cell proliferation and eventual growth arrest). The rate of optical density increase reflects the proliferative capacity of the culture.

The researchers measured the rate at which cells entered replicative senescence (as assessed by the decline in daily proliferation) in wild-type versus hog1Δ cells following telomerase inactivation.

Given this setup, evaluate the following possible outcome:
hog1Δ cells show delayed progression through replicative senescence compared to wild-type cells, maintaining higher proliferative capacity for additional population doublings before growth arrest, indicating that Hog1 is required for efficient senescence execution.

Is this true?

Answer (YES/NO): NO